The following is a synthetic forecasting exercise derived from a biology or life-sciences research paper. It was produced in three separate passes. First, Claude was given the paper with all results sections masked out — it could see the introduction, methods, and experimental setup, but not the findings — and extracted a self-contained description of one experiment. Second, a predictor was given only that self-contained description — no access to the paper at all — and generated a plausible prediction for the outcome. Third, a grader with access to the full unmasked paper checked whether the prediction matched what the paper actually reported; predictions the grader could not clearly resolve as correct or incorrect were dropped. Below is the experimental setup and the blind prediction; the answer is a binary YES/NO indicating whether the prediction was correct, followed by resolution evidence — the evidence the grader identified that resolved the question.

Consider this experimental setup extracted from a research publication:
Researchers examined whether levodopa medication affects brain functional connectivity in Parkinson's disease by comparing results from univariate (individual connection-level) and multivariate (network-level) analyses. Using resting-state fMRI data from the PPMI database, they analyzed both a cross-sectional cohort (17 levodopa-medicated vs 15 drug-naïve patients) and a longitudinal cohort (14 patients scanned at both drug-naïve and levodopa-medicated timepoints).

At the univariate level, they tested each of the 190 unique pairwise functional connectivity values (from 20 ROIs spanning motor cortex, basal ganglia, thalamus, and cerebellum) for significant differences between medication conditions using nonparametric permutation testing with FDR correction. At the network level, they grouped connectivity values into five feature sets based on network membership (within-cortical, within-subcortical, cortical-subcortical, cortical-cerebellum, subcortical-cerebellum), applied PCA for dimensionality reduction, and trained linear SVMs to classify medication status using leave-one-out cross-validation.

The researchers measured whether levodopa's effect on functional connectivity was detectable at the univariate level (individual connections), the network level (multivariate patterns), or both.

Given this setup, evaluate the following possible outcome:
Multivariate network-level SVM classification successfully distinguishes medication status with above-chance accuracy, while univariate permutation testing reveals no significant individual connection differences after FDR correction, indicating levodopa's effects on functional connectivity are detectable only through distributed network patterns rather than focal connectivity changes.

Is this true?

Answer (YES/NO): YES